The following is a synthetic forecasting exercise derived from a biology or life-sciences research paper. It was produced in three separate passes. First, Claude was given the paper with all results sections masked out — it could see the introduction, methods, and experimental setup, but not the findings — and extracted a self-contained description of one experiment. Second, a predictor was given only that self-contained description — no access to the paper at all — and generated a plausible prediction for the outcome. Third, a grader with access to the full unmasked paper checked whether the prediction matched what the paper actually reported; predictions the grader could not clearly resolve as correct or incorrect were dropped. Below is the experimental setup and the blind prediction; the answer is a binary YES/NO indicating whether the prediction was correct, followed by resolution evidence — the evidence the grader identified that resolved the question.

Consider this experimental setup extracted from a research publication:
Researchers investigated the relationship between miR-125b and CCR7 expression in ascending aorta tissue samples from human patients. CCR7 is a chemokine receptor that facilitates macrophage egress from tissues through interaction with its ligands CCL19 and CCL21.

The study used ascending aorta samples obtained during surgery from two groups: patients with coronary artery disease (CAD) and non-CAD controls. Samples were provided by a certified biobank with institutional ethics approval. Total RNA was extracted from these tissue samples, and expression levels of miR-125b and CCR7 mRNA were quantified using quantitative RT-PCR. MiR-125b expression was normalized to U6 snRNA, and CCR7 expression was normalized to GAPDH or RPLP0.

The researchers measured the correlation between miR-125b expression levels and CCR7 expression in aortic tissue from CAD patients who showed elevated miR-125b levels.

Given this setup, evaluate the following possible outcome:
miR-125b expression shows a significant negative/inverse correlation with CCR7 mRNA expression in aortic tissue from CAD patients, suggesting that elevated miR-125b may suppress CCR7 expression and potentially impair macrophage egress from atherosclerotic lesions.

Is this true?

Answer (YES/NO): NO